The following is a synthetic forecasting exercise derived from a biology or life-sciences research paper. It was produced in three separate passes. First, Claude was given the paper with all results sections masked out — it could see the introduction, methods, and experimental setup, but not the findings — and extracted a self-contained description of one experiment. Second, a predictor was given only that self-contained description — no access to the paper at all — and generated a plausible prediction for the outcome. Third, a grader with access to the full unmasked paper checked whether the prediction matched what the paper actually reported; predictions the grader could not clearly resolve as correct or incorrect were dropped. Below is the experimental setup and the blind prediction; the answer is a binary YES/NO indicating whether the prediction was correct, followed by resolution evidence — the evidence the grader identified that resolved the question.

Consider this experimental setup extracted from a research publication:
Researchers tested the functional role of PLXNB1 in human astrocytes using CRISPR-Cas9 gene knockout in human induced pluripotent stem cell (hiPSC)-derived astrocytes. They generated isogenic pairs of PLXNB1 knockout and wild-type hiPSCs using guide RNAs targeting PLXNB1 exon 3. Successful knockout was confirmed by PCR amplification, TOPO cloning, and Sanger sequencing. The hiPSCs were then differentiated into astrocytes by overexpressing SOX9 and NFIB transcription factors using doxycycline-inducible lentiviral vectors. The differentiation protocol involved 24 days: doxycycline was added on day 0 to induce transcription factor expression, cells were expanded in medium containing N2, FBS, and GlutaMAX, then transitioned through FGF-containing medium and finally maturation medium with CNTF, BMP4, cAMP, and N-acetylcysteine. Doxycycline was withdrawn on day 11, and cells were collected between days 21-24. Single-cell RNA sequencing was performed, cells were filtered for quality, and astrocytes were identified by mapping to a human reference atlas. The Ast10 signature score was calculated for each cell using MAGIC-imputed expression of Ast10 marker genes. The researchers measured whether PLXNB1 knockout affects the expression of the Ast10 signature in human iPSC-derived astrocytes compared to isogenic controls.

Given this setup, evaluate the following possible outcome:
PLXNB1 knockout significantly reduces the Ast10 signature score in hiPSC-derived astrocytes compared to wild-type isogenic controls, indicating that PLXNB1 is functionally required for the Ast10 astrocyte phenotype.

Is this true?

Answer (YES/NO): YES